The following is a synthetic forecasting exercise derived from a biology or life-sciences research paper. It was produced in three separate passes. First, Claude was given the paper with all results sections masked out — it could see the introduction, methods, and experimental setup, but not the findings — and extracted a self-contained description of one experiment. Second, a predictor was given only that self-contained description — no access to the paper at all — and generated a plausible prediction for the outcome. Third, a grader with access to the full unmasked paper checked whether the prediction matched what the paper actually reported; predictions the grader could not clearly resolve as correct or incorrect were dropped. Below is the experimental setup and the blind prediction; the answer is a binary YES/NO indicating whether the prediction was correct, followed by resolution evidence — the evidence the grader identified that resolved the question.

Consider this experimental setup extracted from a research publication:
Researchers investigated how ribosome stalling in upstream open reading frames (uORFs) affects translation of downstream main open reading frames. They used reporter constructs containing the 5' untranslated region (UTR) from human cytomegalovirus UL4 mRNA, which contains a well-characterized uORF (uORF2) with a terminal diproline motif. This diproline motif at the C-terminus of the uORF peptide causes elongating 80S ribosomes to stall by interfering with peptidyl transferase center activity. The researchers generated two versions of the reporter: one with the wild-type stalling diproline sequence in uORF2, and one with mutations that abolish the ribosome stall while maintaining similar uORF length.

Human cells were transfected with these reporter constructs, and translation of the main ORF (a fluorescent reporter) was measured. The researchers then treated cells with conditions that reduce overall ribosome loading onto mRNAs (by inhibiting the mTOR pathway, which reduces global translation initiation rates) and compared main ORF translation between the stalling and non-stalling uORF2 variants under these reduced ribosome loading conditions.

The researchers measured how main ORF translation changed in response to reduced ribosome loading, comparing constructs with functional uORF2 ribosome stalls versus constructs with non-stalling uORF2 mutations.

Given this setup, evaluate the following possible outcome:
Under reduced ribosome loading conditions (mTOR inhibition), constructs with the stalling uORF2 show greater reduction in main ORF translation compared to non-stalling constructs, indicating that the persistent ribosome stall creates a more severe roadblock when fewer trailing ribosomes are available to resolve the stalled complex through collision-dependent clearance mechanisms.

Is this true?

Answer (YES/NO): NO